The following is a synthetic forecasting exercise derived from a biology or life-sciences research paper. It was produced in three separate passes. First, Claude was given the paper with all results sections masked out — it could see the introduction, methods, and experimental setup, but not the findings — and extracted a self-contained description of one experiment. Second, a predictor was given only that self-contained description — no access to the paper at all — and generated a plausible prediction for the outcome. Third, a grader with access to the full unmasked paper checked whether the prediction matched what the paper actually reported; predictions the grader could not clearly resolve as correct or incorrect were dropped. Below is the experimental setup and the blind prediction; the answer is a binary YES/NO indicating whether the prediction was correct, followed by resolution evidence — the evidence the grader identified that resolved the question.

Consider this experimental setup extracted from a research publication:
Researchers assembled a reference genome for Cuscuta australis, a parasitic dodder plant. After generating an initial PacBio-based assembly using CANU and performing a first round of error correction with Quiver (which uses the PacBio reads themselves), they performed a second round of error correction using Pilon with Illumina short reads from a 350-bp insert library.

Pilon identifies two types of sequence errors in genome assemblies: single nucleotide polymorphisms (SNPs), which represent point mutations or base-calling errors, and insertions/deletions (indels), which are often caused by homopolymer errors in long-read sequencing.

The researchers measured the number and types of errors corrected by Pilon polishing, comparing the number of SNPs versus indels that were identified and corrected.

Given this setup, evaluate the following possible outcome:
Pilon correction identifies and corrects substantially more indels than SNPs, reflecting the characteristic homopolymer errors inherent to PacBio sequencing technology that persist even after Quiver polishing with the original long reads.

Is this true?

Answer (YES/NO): YES